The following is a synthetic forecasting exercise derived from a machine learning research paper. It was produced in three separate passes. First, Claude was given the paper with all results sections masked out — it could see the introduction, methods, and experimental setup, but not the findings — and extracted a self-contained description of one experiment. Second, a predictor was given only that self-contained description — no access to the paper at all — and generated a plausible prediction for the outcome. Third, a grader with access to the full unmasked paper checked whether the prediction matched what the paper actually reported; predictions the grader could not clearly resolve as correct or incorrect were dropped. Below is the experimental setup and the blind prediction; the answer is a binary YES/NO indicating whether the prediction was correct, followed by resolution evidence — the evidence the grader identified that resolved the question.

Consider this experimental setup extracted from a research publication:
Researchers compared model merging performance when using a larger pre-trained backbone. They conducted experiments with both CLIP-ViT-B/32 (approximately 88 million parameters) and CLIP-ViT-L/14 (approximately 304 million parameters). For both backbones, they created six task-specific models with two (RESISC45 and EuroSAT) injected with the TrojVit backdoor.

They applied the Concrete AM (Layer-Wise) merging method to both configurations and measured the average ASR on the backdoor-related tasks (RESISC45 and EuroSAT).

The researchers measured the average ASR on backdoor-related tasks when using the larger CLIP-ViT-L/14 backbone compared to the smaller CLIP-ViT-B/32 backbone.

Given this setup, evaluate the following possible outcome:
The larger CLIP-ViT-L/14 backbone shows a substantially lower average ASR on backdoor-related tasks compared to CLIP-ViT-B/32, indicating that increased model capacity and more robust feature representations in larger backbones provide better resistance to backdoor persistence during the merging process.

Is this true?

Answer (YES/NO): YES